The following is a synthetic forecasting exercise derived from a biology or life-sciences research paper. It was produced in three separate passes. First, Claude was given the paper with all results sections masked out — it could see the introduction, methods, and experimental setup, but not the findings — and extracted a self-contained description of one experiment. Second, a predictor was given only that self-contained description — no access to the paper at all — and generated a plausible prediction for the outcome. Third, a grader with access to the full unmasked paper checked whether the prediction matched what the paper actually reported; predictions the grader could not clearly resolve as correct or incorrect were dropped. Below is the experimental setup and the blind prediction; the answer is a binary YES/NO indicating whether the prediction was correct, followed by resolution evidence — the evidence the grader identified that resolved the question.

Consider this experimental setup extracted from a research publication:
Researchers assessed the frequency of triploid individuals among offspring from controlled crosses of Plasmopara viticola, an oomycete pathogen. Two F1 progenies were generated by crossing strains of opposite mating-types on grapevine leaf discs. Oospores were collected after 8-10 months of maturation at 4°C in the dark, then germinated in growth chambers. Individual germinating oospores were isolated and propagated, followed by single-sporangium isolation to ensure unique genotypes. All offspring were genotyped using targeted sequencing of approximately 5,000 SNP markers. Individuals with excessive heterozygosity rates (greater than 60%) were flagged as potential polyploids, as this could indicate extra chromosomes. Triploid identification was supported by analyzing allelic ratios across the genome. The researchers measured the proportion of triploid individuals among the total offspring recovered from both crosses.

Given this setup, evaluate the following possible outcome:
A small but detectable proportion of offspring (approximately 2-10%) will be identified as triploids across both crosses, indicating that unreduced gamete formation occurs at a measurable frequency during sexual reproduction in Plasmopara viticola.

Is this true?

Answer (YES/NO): YES